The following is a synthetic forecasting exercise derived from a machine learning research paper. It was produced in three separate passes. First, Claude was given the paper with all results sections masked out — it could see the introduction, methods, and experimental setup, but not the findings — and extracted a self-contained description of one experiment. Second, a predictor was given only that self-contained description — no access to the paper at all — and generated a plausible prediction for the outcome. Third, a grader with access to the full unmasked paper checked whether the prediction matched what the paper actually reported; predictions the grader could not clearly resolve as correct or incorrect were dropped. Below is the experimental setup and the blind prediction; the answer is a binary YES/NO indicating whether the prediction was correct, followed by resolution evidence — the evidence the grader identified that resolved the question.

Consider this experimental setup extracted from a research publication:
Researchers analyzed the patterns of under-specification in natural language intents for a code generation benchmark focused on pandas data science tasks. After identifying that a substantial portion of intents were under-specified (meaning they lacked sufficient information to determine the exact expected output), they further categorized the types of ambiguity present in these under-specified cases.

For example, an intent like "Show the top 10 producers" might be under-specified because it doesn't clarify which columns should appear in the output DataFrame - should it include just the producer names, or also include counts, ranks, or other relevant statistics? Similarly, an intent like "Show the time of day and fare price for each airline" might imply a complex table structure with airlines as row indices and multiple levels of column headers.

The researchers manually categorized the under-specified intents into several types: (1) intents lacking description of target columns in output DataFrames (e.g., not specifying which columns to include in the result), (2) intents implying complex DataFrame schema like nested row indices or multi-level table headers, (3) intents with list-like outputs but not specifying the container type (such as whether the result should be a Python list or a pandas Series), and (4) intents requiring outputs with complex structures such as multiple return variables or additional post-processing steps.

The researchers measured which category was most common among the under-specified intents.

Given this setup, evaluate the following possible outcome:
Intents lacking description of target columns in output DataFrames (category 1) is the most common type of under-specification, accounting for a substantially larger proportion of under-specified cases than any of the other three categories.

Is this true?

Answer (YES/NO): NO